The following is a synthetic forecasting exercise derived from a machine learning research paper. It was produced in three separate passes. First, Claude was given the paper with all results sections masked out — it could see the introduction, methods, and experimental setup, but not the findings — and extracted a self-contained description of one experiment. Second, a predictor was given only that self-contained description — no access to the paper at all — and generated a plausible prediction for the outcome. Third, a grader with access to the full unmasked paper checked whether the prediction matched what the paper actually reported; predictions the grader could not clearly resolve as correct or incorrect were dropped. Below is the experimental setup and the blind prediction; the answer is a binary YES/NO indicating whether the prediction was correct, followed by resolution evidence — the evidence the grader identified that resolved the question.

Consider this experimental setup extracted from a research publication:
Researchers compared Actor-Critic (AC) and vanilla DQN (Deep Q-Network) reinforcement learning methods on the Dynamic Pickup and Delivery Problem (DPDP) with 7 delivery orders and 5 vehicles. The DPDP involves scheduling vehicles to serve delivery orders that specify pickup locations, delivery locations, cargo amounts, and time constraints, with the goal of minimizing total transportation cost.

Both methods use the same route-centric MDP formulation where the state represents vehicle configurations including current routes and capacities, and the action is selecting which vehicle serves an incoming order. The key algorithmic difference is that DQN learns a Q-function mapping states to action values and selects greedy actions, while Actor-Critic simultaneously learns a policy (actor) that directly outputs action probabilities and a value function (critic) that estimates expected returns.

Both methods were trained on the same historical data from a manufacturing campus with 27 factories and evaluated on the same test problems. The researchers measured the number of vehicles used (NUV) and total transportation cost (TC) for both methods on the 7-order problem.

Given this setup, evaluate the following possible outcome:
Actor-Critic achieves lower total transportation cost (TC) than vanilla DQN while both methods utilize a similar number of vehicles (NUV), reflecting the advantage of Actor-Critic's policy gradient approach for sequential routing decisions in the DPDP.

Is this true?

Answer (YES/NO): NO